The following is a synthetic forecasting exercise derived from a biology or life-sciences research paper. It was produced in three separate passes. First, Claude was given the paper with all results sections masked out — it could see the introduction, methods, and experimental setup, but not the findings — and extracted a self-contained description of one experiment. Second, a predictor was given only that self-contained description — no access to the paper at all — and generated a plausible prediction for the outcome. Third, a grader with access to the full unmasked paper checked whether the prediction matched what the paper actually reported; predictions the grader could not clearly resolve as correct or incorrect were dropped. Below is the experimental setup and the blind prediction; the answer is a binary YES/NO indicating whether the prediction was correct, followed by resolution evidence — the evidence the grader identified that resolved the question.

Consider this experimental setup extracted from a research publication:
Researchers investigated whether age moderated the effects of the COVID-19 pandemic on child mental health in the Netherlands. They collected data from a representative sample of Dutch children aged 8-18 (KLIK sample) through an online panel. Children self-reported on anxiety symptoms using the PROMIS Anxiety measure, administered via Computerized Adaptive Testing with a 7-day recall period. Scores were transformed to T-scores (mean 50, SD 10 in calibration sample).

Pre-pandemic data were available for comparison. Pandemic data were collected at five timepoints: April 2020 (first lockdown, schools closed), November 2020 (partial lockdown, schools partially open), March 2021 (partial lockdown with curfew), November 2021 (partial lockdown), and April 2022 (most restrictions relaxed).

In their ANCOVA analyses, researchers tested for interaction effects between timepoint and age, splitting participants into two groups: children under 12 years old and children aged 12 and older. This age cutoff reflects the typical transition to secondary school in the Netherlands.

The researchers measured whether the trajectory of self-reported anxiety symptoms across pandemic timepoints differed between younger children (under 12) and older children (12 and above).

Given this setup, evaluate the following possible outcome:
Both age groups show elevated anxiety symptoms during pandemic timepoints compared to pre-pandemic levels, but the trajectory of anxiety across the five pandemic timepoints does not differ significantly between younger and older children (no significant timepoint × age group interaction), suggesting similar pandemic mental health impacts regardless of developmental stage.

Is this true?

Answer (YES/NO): YES